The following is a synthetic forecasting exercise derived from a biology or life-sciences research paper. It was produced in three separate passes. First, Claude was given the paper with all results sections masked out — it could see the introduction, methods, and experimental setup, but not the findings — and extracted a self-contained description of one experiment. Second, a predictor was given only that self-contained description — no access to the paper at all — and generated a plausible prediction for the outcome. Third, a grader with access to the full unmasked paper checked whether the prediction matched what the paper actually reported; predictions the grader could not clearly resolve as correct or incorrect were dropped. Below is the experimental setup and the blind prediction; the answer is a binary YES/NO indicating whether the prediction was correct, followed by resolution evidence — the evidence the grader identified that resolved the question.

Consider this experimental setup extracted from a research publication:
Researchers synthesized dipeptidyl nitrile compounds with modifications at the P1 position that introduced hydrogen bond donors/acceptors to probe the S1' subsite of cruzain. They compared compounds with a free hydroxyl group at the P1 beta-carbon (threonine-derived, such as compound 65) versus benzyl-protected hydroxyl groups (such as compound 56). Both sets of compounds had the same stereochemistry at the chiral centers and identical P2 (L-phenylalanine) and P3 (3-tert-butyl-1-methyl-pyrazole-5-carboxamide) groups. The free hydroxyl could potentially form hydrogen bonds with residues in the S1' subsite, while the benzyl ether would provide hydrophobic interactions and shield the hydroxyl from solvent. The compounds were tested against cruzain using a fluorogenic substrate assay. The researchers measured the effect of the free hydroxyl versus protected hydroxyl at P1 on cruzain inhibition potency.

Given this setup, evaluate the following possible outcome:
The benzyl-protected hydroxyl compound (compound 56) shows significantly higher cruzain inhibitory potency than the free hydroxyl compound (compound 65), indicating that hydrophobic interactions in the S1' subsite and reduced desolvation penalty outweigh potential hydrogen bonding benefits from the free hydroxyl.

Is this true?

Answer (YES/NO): YES